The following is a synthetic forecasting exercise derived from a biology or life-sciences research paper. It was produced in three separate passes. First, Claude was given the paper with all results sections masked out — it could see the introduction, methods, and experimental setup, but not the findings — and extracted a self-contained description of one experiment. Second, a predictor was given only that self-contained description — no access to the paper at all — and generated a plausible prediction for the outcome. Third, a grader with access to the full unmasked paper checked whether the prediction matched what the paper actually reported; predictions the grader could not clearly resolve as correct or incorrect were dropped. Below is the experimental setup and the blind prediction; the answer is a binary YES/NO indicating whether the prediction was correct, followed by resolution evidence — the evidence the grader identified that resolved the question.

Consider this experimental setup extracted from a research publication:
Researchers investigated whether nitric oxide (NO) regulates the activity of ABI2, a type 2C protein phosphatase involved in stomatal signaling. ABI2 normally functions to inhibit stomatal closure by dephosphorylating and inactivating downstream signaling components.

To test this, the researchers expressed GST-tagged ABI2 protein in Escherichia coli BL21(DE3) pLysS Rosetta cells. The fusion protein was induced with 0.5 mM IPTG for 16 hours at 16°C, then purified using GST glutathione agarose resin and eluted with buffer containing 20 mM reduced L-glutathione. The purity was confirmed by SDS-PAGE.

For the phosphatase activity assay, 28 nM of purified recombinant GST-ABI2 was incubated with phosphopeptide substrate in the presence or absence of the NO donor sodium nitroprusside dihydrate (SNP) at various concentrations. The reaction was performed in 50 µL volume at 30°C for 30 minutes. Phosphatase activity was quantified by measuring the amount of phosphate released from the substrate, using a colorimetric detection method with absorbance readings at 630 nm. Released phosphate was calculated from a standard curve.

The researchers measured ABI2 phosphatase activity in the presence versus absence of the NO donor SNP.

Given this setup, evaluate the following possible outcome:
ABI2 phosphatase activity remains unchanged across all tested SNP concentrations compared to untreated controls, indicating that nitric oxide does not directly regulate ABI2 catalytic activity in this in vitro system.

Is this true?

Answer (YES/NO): NO